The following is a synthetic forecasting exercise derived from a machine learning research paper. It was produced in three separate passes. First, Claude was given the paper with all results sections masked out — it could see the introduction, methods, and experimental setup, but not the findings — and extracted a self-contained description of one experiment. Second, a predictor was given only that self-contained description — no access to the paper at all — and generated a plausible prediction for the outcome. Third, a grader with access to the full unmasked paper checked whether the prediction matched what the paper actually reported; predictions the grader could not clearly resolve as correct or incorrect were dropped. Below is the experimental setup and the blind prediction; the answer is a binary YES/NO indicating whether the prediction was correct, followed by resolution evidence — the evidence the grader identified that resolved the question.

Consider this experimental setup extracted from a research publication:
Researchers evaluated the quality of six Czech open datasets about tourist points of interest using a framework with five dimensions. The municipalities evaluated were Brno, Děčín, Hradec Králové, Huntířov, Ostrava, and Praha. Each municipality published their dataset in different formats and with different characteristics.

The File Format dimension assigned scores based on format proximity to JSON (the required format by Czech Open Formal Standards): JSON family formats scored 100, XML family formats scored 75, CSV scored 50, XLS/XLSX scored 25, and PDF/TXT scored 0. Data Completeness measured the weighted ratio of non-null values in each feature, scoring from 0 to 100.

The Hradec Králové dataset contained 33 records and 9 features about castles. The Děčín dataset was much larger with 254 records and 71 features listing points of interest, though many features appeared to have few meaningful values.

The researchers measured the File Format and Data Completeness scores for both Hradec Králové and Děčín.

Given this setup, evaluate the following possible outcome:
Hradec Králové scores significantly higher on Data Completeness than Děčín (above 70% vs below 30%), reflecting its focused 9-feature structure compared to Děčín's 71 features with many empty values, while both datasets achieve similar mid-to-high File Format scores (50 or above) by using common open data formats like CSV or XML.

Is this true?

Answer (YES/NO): NO